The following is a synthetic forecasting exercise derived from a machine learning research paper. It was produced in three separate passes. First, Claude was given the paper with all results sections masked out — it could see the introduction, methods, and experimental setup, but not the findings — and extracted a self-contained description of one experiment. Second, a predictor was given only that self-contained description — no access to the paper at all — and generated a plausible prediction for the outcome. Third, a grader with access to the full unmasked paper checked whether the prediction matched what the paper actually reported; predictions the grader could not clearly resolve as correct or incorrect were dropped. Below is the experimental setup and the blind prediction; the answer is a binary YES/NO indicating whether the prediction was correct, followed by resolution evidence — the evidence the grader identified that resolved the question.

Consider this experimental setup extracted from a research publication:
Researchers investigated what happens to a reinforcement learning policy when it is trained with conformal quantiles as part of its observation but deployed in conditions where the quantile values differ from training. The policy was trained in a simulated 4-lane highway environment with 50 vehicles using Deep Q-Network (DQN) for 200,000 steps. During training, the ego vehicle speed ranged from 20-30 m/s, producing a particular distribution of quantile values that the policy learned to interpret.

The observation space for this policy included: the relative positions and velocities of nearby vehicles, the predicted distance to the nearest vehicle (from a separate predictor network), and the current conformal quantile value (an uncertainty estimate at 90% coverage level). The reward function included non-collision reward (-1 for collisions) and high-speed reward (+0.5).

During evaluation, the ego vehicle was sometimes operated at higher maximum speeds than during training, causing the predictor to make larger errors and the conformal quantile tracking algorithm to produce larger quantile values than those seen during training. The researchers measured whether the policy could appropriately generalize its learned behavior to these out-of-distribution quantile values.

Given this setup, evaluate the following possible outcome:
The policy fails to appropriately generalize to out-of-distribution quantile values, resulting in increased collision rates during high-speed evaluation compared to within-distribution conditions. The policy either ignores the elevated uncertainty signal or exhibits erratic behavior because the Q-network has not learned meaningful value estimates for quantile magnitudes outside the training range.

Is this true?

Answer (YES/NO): YES